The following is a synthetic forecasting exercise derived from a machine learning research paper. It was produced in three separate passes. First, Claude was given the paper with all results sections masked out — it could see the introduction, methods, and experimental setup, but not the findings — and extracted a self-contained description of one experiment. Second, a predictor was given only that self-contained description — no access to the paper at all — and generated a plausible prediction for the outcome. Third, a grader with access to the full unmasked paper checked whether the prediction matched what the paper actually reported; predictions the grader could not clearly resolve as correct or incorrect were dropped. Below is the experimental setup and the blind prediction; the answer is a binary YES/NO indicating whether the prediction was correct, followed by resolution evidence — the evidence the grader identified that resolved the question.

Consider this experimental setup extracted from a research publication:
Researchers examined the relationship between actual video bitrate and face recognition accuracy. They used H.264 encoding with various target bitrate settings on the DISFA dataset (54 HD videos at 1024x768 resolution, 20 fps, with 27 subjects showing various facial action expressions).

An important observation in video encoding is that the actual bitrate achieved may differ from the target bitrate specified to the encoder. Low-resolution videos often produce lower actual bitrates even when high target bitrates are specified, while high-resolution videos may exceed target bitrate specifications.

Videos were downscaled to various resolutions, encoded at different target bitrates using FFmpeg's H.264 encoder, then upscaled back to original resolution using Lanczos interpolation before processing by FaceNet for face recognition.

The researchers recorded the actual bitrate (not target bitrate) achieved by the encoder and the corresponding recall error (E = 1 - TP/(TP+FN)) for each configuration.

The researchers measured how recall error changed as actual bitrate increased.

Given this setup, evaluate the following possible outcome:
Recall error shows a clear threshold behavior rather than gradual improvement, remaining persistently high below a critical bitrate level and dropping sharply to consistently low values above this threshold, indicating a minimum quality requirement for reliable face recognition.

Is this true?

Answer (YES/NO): NO